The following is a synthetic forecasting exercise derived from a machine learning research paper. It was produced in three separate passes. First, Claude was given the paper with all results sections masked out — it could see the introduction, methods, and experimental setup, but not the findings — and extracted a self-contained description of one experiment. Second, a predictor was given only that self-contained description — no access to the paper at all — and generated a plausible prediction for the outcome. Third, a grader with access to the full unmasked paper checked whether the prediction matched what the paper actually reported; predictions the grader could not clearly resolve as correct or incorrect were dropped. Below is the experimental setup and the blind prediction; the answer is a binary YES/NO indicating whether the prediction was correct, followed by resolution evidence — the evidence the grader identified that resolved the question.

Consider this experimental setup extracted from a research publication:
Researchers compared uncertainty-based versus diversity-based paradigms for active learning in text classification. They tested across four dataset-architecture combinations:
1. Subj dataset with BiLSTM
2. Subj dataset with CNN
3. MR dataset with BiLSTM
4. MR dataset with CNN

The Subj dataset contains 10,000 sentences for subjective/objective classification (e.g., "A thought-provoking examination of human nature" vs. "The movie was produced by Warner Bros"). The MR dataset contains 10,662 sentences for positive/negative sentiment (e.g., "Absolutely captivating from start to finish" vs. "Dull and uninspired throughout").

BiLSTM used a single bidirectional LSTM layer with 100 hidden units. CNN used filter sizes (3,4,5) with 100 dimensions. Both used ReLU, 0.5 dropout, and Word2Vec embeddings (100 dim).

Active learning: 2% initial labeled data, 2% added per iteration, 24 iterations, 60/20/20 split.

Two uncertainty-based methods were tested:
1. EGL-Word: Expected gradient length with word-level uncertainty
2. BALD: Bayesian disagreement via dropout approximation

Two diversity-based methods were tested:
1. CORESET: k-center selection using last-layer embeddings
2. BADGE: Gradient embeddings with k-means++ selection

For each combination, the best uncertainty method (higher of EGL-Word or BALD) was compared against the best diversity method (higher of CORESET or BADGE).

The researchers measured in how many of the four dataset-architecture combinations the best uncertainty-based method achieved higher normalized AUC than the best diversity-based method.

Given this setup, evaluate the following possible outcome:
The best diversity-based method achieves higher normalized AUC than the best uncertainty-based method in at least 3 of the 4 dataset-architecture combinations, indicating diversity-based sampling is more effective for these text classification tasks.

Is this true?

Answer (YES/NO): NO